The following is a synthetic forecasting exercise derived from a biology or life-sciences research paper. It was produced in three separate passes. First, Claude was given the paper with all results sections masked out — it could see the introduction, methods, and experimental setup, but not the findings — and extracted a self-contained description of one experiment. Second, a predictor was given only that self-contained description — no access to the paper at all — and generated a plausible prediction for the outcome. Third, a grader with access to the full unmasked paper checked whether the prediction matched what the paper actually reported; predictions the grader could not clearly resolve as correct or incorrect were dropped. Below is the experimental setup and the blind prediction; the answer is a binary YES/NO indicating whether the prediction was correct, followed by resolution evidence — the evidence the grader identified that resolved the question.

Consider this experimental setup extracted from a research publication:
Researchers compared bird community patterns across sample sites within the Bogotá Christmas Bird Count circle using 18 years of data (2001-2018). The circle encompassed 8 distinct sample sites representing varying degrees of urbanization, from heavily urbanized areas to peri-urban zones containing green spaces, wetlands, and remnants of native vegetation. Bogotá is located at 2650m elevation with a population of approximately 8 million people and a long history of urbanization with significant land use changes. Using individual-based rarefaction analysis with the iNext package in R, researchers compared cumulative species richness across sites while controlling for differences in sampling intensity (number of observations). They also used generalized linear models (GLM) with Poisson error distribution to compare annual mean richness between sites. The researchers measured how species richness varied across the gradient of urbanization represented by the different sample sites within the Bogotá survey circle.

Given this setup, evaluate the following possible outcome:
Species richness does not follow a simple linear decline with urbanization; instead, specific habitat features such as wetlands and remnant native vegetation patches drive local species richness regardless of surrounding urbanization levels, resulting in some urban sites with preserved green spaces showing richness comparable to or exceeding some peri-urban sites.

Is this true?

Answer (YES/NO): YES